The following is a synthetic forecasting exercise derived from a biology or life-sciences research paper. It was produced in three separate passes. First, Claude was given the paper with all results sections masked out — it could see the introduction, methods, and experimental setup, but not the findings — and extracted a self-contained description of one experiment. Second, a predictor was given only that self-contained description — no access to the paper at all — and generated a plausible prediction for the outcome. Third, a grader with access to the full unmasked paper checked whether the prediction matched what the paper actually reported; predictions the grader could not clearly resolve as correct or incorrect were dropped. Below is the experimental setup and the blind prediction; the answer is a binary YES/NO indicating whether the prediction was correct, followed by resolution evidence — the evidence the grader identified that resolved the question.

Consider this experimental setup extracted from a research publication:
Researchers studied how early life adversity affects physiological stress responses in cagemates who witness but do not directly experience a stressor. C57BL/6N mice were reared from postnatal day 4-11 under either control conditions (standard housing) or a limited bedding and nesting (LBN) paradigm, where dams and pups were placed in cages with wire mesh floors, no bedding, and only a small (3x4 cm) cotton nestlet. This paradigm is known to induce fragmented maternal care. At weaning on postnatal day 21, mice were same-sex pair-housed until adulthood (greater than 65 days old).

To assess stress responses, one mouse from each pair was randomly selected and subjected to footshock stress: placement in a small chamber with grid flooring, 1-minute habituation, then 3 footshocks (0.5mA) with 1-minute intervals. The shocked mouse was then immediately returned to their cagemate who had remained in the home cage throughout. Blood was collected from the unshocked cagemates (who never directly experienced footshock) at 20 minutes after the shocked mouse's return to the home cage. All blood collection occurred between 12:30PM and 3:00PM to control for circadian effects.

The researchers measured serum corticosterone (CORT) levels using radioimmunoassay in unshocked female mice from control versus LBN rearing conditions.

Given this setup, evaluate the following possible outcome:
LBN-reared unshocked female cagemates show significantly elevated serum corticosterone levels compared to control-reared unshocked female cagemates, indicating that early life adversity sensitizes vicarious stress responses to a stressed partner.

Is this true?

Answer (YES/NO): YES